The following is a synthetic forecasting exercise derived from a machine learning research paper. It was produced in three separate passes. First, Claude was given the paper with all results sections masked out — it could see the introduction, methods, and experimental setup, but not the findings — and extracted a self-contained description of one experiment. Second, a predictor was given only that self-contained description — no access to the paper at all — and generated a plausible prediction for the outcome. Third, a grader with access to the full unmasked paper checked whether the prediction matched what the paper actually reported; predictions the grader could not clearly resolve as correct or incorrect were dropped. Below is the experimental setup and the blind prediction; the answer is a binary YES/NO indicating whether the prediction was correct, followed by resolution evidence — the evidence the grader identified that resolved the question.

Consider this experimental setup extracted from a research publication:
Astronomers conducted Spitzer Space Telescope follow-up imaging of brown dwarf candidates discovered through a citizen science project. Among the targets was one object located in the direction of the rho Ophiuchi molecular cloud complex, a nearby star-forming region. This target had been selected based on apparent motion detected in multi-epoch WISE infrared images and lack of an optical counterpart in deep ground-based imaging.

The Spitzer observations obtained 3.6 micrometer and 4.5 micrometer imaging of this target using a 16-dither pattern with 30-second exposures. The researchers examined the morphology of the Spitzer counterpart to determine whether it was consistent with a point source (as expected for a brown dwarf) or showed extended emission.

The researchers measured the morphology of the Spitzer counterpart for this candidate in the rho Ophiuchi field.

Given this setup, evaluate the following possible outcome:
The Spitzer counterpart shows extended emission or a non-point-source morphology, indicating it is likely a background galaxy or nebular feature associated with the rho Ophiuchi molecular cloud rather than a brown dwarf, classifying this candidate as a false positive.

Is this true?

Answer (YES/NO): YES